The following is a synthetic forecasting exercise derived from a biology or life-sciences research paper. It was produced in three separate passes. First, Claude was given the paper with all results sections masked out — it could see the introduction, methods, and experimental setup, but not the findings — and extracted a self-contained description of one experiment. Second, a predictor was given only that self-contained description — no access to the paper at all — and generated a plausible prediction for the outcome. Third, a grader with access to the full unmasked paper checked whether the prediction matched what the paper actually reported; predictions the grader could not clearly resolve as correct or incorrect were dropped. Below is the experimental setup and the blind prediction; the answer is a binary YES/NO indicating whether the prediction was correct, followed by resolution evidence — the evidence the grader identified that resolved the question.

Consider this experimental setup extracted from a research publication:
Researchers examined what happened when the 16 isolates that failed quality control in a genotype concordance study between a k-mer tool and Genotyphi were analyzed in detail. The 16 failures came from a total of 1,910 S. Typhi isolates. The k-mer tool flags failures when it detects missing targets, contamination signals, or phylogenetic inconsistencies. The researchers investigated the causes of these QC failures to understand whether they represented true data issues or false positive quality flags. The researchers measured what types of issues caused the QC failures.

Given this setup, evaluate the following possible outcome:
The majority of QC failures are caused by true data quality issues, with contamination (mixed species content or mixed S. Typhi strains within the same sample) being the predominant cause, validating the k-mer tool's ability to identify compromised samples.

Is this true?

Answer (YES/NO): NO